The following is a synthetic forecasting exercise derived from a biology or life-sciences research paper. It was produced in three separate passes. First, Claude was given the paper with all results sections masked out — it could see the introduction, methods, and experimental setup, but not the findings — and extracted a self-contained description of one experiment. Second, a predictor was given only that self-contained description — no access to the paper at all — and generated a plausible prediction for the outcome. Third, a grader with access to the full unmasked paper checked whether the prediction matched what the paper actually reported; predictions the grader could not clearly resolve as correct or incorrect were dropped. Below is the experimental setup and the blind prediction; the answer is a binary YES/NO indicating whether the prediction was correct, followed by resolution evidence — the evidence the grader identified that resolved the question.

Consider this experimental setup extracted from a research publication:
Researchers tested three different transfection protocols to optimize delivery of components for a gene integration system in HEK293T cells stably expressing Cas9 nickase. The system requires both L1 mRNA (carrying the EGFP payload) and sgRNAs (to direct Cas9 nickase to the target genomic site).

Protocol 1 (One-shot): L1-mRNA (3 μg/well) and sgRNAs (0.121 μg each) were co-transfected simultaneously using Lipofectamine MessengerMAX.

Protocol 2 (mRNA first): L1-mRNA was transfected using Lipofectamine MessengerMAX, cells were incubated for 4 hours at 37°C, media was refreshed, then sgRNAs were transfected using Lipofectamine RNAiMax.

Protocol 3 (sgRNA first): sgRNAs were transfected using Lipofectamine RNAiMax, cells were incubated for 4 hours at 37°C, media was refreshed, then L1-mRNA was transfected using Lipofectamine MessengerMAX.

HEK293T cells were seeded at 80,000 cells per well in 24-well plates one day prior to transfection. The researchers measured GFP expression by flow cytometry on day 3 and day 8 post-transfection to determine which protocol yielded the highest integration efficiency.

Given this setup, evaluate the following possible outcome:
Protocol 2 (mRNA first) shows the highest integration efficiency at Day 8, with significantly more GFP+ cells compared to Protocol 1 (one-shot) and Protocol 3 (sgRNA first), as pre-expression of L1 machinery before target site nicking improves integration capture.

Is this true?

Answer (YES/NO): YES